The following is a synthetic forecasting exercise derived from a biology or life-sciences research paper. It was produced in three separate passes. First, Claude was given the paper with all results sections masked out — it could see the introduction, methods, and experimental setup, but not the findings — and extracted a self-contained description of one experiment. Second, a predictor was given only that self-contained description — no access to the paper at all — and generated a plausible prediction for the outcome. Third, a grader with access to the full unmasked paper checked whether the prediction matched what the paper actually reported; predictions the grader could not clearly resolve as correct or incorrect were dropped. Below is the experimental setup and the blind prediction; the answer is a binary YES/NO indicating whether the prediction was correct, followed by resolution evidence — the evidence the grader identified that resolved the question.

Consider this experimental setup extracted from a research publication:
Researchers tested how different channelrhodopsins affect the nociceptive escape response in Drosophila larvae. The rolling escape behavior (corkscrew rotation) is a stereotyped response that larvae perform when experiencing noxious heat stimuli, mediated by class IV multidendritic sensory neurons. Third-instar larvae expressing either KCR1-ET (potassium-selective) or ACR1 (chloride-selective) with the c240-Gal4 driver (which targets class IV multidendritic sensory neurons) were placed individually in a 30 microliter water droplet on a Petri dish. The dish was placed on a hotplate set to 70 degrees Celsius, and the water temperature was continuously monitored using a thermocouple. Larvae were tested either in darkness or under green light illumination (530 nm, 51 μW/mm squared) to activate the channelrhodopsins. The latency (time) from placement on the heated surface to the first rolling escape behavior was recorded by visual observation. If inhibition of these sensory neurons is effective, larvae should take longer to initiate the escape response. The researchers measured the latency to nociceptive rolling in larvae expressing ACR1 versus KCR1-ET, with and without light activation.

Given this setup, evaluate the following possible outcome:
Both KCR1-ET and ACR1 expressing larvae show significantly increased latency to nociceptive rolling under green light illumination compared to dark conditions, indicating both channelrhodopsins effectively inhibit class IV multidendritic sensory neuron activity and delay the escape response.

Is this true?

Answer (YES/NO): NO